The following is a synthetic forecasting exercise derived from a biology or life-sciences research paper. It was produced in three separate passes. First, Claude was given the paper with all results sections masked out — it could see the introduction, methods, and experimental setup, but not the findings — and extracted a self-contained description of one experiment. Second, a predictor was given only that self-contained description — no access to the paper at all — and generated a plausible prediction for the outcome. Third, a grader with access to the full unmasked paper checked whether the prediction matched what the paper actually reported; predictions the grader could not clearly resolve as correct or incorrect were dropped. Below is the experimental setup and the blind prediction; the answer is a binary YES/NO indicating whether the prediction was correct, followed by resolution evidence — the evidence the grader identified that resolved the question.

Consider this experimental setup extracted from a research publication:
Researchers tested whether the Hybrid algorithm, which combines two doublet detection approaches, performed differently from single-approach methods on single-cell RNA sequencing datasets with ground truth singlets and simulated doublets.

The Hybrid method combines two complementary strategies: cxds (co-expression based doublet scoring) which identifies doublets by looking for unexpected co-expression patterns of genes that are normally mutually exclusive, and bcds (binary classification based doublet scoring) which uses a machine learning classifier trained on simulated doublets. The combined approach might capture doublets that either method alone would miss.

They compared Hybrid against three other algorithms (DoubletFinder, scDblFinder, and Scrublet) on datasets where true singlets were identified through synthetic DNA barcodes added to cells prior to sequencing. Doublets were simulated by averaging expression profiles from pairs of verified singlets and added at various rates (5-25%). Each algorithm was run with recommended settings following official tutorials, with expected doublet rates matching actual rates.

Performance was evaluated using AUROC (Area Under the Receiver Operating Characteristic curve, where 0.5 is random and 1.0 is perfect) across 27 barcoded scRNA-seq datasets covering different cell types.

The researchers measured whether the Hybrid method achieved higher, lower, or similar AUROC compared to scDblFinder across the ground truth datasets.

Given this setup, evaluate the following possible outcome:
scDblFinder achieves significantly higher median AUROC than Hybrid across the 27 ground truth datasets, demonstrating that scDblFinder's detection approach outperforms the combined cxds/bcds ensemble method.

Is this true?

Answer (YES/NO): NO